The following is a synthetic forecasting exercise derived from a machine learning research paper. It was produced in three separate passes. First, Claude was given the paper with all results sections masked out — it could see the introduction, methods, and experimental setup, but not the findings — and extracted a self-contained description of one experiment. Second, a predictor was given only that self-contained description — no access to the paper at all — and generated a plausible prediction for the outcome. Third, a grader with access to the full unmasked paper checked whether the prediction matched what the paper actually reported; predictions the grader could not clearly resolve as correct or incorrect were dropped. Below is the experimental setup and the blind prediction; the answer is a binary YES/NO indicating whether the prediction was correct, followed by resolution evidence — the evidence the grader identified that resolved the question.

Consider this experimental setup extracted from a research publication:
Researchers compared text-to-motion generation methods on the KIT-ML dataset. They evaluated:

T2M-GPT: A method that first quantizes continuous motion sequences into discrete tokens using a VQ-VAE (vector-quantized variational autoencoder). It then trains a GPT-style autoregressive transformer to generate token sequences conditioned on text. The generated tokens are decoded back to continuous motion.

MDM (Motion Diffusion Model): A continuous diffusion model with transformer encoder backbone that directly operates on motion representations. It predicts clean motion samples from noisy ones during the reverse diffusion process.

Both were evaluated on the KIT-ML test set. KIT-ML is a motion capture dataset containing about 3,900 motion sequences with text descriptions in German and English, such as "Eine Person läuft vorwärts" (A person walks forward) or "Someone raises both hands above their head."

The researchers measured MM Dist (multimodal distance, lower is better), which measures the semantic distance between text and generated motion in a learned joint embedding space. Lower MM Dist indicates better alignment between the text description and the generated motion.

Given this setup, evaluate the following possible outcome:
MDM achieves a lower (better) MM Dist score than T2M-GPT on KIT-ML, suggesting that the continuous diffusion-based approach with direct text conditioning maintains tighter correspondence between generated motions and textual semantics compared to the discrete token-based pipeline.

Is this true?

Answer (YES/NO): NO